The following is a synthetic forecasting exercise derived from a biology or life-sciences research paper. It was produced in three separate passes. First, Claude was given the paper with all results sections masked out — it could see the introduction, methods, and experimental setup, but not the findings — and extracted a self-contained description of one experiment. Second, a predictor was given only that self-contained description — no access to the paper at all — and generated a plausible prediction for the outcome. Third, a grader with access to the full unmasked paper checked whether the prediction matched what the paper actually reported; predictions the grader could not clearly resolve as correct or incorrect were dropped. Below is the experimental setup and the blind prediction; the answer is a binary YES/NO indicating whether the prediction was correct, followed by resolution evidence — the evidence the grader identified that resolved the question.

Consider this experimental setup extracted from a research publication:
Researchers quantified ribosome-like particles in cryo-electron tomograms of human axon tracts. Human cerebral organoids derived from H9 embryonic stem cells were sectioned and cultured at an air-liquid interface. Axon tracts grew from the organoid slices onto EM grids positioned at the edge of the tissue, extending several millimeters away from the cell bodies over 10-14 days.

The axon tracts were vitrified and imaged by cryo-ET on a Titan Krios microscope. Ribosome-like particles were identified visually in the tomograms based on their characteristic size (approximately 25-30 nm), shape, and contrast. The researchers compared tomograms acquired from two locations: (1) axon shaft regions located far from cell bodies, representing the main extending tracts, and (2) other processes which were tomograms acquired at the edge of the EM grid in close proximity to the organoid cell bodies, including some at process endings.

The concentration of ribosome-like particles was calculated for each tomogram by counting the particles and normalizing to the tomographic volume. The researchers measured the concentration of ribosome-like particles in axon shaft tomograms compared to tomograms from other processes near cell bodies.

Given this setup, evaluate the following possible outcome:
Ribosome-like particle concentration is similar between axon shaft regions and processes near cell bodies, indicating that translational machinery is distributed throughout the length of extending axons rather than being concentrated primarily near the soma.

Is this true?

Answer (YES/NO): NO